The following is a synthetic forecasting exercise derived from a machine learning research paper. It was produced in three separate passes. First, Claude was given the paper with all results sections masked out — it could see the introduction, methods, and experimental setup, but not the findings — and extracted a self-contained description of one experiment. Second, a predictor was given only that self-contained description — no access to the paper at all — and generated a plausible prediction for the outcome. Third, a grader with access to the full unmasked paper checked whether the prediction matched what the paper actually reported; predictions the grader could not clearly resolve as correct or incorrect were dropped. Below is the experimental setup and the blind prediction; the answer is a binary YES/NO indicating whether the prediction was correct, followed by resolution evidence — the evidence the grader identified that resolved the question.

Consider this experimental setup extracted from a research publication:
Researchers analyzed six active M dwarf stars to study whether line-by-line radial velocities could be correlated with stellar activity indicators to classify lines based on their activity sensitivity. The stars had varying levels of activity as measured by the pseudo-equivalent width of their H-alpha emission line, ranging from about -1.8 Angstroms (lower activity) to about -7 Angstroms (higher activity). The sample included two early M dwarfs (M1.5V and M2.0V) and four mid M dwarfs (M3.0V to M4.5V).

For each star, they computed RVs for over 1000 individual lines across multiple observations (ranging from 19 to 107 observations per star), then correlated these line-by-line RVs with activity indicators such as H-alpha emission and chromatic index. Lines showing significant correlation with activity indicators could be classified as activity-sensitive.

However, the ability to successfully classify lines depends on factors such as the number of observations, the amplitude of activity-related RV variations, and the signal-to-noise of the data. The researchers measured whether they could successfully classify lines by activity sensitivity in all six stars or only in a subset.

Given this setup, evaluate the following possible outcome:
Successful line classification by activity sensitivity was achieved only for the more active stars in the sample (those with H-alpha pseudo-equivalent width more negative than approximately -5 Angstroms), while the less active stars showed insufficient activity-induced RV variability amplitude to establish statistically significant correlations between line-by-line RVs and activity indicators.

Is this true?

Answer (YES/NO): NO